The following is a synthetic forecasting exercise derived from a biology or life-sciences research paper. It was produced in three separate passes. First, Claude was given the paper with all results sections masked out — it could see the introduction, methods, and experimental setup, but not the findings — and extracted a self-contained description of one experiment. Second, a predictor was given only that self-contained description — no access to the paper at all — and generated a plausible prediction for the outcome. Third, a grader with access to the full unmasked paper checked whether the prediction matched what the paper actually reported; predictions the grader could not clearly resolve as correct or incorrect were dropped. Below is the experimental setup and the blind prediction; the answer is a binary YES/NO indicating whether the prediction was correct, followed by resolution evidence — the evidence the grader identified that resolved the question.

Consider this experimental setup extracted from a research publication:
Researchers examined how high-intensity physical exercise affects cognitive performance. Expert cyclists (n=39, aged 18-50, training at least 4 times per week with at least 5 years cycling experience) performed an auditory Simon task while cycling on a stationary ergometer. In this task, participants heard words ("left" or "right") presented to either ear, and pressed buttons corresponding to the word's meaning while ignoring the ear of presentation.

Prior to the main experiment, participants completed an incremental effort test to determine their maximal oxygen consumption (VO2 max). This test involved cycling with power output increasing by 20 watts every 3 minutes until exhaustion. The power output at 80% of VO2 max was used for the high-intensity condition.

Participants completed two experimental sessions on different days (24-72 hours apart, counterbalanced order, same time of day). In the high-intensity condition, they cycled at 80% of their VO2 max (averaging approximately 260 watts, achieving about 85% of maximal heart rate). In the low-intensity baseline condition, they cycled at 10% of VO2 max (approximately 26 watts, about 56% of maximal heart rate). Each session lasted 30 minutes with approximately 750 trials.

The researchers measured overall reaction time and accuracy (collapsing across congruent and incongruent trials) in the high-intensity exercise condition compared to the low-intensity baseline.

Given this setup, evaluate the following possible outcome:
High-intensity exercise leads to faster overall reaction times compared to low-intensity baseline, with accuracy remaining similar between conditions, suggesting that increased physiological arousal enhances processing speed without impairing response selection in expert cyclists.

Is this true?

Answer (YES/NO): NO